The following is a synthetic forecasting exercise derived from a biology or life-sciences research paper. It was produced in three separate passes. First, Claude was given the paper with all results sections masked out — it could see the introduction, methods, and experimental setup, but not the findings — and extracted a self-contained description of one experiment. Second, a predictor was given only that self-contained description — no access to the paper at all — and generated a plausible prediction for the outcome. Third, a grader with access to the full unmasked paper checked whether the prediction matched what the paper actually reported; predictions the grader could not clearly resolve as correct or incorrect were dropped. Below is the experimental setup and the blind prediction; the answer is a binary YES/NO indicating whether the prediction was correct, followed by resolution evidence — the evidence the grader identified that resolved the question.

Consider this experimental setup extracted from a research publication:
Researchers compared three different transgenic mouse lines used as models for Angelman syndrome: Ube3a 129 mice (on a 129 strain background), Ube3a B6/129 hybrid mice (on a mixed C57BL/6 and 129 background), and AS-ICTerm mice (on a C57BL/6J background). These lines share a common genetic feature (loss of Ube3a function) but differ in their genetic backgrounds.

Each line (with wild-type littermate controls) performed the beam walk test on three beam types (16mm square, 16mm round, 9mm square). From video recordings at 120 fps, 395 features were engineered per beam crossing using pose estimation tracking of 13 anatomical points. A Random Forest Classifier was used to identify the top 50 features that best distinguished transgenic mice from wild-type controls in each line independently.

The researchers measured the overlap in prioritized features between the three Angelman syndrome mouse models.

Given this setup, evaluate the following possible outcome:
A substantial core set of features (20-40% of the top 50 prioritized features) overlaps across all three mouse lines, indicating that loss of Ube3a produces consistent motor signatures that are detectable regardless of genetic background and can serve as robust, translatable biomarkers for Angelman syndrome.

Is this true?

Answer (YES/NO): NO